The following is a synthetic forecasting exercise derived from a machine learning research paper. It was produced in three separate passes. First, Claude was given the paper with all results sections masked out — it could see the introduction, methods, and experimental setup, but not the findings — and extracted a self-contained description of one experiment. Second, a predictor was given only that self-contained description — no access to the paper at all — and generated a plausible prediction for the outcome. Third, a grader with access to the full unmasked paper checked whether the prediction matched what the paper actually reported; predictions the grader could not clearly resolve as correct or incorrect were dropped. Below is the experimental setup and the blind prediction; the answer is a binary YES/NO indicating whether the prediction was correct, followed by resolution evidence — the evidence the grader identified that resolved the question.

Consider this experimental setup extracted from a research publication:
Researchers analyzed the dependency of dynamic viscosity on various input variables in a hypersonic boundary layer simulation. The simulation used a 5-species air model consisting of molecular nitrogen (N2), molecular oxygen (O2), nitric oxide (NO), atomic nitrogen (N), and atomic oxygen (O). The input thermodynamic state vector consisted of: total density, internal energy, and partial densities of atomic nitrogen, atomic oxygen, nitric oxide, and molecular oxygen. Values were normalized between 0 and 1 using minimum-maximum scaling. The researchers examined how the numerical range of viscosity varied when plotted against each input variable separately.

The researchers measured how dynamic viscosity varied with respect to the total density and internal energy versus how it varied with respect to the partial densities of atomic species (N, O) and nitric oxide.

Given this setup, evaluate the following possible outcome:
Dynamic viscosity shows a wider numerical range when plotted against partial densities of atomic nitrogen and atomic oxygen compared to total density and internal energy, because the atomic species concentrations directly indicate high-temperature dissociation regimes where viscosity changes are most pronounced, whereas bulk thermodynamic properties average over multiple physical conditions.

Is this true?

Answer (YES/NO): NO